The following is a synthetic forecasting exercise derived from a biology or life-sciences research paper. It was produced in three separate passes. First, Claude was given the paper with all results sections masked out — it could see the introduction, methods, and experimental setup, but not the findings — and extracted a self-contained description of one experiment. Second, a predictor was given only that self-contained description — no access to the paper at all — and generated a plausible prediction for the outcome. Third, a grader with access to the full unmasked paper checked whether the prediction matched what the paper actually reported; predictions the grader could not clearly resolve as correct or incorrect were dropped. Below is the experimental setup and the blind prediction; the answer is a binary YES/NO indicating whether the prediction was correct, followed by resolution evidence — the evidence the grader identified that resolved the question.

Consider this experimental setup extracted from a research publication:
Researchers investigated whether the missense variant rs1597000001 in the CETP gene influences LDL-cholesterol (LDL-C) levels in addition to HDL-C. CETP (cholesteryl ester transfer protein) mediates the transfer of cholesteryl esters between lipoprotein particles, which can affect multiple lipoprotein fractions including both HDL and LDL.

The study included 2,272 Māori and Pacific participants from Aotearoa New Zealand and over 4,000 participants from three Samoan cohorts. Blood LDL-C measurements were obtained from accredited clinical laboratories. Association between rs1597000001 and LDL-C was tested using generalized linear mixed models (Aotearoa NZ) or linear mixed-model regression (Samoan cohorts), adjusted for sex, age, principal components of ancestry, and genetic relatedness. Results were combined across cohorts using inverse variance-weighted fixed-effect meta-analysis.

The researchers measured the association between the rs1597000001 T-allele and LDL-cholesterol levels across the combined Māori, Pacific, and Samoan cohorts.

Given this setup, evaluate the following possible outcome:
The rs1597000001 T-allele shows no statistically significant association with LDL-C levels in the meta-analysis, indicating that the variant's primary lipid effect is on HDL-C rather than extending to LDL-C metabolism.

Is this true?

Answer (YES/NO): NO